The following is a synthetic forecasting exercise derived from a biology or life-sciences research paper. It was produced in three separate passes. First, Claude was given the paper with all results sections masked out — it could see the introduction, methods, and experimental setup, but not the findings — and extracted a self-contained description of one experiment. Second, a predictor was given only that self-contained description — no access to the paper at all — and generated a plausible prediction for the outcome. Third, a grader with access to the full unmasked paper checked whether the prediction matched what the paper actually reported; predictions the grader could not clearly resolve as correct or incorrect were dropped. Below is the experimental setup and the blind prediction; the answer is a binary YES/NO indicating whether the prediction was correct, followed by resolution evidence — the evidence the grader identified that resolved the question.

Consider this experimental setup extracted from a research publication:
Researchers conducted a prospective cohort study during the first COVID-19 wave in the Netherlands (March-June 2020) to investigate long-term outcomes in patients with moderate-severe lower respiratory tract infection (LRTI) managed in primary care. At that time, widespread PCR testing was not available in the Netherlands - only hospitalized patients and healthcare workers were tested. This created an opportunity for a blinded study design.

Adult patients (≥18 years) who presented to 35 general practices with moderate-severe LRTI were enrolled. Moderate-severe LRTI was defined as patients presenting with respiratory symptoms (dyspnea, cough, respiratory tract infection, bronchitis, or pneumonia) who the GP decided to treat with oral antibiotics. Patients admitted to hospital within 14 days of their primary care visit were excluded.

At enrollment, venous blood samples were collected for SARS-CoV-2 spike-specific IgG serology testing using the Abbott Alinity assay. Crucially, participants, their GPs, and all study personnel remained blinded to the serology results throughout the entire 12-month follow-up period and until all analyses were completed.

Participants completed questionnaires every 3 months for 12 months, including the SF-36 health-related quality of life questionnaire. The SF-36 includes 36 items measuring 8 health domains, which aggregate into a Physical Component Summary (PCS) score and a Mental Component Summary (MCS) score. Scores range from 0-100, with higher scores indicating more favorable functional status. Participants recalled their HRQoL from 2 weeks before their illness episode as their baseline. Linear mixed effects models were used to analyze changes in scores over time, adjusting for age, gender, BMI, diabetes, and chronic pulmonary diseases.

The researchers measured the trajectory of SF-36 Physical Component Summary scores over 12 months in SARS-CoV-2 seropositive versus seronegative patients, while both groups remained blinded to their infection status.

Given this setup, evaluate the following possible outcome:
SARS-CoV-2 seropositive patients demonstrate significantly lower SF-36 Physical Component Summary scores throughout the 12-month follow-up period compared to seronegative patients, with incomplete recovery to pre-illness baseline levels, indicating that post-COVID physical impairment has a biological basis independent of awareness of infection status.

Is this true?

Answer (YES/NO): NO